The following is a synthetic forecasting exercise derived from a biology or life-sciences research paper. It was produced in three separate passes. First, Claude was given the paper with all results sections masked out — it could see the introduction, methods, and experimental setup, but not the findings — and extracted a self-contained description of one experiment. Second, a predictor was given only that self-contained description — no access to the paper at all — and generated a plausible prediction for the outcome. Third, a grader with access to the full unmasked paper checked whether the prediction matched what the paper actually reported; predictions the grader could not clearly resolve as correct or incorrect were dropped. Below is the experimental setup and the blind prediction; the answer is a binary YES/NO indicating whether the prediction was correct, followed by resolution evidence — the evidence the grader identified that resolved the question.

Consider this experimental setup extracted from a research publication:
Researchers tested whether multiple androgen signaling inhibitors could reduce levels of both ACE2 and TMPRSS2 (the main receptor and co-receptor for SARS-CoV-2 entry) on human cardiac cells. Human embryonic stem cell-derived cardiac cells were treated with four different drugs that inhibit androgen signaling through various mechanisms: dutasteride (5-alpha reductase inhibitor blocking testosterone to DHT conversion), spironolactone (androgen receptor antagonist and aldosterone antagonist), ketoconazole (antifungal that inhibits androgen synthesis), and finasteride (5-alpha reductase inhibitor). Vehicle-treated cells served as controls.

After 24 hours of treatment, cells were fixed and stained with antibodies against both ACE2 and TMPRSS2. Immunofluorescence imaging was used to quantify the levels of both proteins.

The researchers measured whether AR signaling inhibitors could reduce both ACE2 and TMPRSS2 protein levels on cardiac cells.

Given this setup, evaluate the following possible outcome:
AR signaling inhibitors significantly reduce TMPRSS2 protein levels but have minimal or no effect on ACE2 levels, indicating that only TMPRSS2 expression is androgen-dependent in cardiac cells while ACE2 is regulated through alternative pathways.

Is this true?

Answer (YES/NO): NO